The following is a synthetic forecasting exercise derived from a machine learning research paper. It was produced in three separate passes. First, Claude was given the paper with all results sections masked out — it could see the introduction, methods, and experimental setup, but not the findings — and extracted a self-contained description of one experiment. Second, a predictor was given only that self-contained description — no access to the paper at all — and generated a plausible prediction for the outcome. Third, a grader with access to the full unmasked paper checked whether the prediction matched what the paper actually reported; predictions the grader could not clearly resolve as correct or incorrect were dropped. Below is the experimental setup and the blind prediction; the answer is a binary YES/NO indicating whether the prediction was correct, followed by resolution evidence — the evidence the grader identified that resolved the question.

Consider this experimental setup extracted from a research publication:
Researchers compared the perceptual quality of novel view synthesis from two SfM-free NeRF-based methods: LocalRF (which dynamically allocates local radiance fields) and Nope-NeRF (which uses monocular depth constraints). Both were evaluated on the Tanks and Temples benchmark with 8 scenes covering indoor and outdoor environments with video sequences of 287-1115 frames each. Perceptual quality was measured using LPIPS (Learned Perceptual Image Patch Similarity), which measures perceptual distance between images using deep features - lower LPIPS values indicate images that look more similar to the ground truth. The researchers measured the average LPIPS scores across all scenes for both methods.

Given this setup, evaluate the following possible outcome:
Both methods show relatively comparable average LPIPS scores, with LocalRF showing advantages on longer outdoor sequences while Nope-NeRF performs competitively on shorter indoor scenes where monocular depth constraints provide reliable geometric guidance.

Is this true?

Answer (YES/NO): NO